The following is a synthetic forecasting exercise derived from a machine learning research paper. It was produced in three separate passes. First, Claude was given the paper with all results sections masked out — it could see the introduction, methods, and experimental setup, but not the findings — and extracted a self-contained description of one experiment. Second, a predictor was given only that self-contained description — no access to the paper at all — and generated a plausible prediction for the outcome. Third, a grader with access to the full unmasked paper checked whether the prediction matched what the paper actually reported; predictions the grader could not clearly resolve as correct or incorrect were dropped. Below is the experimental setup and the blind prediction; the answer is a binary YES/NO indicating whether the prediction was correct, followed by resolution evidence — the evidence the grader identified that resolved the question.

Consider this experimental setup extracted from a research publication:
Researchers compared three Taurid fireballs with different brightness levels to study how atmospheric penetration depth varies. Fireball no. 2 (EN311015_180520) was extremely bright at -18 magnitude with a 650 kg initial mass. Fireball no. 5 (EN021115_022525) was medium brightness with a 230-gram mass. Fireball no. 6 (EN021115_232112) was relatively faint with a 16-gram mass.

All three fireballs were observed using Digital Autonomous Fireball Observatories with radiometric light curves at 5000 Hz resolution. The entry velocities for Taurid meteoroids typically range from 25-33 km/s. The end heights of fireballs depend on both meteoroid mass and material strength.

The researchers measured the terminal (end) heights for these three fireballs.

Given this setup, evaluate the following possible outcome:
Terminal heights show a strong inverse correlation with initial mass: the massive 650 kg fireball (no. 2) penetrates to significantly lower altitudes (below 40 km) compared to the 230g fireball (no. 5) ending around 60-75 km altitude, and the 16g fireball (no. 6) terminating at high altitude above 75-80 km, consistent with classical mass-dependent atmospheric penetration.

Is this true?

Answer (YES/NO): NO